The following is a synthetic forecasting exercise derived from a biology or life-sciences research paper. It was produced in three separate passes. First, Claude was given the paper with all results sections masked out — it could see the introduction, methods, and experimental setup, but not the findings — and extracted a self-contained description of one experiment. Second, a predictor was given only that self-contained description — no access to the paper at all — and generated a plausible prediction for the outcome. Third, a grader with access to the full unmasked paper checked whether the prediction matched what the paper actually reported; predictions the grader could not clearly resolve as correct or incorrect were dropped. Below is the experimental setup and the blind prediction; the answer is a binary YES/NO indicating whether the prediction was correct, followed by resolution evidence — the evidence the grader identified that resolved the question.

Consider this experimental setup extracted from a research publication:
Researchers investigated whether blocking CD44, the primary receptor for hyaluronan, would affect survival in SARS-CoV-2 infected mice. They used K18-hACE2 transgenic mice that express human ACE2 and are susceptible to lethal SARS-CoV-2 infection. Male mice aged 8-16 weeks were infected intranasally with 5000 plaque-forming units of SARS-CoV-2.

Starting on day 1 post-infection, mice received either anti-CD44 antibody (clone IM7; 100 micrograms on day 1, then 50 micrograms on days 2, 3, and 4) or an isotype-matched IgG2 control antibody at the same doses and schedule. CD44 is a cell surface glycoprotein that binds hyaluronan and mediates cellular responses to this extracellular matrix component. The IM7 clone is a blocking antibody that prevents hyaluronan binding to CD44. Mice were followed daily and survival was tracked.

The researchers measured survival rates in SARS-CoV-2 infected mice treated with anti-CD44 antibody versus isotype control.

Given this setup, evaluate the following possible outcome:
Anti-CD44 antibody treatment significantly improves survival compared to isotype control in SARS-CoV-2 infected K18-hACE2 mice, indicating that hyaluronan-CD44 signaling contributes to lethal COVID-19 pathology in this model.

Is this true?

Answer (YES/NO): YES